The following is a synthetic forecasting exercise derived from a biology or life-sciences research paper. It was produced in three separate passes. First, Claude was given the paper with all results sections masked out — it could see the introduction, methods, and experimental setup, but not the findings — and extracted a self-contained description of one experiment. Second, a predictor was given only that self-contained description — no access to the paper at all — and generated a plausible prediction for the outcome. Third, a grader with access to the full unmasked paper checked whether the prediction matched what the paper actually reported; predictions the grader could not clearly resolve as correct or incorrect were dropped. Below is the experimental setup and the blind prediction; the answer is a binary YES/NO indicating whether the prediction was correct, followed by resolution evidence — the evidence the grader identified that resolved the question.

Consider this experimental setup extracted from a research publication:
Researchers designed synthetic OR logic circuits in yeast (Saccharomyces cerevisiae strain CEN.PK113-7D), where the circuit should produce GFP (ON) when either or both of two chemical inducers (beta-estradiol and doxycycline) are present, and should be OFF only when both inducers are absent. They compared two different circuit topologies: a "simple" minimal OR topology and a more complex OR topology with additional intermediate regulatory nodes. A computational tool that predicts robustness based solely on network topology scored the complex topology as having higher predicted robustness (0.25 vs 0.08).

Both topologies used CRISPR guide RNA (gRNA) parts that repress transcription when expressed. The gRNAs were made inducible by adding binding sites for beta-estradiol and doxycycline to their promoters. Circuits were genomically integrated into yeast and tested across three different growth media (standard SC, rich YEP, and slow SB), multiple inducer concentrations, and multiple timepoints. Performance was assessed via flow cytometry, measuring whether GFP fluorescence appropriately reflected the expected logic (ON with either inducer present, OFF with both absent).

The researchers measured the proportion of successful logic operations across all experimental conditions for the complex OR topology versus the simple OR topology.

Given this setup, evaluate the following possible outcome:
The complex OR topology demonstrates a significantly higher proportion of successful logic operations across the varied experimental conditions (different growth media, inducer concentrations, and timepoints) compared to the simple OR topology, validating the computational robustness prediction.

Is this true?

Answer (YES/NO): NO